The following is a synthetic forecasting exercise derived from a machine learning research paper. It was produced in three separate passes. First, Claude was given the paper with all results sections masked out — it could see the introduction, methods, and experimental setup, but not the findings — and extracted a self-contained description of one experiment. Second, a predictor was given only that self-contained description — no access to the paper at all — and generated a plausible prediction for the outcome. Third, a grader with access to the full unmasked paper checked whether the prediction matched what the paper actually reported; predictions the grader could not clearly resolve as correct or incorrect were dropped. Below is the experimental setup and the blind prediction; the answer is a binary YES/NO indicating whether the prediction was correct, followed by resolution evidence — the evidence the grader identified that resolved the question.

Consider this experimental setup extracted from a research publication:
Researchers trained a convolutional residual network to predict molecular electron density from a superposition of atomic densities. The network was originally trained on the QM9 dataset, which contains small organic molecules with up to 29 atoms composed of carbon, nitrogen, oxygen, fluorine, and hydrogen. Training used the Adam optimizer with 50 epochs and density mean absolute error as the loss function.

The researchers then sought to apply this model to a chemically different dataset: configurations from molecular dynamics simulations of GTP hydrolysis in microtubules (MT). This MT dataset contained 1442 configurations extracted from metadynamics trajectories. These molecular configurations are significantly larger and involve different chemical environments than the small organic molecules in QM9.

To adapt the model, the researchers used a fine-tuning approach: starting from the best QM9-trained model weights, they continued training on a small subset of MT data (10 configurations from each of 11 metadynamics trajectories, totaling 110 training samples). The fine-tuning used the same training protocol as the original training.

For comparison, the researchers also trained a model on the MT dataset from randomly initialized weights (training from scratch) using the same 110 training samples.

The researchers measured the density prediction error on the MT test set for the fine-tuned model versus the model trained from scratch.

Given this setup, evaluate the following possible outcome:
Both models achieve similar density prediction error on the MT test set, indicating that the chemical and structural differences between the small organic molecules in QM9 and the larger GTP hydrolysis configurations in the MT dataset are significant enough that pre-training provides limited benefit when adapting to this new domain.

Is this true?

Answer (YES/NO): NO